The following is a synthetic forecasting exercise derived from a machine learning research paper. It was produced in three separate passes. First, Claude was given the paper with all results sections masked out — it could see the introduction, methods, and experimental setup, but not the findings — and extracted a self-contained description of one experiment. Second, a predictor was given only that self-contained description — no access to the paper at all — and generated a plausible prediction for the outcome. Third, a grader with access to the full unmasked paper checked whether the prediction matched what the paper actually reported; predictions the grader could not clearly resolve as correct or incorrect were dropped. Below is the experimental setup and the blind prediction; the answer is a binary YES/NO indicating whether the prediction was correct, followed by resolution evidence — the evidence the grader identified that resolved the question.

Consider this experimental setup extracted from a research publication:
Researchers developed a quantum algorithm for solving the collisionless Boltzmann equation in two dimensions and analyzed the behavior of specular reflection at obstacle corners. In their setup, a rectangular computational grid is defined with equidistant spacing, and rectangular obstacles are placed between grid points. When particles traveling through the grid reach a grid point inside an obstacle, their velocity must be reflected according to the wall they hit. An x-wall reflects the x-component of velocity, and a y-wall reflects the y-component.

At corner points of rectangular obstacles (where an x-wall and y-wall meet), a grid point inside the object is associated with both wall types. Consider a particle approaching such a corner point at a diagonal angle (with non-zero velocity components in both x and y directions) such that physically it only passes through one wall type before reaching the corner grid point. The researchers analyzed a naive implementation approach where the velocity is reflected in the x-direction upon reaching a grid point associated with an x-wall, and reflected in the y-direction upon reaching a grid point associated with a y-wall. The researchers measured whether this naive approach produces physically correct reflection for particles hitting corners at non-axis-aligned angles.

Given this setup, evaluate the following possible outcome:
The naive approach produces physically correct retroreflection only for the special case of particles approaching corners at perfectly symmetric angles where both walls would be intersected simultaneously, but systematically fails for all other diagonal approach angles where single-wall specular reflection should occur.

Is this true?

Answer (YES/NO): NO